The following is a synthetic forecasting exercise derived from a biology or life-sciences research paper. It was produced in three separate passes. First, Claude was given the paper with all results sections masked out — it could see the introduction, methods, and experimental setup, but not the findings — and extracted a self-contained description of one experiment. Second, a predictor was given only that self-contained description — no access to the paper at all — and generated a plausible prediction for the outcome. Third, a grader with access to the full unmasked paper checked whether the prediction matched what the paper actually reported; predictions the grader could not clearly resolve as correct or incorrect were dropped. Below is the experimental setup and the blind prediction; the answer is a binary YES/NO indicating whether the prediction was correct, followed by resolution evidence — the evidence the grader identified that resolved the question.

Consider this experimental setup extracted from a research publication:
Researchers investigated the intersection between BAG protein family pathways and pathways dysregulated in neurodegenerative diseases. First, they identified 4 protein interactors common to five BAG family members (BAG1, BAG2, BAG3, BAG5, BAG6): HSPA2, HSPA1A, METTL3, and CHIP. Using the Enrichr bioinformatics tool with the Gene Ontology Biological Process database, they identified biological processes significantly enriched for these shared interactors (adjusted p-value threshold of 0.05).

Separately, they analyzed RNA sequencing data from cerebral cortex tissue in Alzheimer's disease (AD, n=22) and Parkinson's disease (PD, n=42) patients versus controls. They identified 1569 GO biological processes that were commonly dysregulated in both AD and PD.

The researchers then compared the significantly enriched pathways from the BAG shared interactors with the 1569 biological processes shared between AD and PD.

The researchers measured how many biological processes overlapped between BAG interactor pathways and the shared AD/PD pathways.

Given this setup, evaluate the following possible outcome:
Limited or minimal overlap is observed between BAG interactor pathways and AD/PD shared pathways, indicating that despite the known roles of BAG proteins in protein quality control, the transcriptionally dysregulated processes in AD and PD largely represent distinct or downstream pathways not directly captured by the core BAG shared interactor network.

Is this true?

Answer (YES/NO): NO